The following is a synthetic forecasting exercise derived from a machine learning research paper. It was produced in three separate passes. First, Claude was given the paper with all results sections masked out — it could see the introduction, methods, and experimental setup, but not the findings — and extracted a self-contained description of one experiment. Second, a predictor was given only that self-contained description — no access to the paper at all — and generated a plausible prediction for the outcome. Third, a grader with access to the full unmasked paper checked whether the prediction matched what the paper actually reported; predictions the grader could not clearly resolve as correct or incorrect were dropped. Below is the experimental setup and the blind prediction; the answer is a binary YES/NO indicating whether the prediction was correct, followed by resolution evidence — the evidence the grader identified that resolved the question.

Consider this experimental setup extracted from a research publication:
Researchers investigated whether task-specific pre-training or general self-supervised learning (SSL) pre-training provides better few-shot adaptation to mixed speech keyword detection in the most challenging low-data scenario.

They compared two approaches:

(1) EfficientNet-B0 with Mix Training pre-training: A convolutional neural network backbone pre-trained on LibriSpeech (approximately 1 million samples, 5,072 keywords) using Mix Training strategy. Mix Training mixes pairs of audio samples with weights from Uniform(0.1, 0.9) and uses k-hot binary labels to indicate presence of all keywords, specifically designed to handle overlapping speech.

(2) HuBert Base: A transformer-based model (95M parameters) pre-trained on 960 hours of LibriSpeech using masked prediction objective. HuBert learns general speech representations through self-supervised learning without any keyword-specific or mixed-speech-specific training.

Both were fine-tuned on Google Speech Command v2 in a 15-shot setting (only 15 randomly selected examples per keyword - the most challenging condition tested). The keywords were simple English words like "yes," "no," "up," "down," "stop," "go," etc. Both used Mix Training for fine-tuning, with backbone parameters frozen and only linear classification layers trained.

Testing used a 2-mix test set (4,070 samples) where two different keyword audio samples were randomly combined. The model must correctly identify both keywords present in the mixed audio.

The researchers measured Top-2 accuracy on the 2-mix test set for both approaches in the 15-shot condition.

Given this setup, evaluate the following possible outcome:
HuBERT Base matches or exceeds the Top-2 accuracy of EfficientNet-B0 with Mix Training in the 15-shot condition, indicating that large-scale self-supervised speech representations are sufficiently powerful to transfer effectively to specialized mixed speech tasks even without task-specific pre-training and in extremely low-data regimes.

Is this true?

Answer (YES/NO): YES